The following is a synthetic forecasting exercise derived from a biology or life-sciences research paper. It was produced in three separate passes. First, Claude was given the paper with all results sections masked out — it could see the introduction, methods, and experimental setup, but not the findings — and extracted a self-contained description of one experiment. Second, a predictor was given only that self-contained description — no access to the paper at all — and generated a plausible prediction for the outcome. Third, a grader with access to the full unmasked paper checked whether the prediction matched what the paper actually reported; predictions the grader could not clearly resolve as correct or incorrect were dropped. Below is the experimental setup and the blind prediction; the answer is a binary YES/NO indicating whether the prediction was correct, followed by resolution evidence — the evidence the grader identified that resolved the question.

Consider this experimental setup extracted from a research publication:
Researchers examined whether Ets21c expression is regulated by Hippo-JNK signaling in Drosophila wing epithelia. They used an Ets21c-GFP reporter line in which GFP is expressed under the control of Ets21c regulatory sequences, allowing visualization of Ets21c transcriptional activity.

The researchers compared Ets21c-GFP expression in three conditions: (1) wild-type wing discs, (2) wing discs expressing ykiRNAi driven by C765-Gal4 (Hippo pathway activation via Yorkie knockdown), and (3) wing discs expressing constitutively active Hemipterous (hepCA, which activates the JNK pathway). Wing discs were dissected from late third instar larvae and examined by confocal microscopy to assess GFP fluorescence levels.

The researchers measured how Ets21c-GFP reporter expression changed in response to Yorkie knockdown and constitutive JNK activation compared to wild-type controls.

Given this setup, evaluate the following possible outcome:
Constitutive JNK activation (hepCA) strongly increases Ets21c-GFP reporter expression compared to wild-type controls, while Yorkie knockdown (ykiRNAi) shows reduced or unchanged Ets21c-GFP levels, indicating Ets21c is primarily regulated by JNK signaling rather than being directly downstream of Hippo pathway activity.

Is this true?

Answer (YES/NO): NO